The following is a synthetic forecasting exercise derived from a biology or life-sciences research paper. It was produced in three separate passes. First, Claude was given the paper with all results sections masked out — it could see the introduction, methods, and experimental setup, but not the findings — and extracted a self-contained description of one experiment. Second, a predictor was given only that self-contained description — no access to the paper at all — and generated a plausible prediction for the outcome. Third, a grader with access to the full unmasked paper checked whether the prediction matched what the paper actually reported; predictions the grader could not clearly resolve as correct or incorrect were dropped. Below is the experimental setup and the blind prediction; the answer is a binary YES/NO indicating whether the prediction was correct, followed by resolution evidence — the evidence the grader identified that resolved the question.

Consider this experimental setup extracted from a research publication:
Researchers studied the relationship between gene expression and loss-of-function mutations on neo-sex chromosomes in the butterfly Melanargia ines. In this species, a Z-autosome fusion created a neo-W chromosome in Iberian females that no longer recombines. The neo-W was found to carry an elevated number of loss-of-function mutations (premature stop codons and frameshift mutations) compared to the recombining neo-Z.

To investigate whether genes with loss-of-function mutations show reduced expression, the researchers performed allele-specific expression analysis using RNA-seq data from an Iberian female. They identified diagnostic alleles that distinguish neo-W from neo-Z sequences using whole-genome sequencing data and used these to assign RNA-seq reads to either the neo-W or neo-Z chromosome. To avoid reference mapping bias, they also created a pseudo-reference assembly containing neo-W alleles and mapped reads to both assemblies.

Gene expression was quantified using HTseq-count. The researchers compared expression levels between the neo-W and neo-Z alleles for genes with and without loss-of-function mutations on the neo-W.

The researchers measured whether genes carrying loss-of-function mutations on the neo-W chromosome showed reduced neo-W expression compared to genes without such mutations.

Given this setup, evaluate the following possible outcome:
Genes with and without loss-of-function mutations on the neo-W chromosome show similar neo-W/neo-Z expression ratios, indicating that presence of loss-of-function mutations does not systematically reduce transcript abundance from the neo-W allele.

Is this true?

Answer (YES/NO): YES